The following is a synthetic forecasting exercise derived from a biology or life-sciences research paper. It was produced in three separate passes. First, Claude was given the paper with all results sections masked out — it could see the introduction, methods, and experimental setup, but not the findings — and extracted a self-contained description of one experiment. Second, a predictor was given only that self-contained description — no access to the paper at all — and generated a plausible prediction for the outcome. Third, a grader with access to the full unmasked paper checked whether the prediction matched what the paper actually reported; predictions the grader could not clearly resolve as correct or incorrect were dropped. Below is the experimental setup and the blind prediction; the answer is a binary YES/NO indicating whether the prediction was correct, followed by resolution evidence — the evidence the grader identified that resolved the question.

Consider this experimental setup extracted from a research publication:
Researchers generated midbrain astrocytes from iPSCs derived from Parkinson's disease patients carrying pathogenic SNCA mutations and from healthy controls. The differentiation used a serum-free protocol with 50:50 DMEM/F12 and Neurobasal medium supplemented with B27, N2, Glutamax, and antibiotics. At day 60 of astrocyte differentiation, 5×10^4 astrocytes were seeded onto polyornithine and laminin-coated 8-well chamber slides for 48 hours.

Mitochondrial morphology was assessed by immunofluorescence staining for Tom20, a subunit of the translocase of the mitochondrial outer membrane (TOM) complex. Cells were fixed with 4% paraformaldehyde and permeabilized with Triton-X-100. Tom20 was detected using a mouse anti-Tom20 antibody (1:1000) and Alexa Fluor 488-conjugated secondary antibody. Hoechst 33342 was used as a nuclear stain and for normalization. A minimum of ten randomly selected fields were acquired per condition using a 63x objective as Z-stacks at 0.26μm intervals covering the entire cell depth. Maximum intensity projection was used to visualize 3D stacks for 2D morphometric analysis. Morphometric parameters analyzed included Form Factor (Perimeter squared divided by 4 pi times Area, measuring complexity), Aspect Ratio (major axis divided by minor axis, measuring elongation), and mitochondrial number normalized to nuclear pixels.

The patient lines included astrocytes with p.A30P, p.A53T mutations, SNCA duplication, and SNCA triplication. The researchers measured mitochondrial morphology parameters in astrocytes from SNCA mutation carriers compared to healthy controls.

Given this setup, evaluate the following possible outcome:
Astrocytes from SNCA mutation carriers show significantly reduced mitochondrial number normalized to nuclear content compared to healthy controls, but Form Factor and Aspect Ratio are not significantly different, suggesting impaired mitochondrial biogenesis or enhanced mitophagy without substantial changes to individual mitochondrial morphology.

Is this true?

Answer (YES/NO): NO